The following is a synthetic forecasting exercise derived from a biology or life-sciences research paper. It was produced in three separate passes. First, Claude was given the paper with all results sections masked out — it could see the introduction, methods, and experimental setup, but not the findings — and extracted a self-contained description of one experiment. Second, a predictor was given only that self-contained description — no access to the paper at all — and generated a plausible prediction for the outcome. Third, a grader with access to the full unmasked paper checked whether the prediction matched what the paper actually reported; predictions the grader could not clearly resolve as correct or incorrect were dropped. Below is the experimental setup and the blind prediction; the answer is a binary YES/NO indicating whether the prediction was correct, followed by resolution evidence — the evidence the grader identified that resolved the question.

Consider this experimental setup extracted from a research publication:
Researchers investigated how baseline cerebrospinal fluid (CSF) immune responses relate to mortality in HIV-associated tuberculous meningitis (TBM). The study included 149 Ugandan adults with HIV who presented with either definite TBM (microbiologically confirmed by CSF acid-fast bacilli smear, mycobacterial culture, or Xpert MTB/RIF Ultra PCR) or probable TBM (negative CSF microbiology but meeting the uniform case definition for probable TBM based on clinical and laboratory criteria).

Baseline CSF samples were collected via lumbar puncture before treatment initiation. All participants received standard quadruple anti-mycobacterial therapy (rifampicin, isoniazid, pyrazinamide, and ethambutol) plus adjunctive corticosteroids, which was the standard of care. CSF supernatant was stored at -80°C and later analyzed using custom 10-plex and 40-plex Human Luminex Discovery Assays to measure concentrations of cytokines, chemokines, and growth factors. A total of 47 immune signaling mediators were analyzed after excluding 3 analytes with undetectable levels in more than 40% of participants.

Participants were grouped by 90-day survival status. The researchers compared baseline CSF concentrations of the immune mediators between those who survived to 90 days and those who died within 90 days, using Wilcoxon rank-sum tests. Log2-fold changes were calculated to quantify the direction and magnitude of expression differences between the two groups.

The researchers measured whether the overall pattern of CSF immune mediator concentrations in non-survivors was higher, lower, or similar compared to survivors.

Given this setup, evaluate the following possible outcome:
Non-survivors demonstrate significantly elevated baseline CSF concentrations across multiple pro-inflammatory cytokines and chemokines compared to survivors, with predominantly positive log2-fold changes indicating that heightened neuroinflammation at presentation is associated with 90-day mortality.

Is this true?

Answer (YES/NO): NO